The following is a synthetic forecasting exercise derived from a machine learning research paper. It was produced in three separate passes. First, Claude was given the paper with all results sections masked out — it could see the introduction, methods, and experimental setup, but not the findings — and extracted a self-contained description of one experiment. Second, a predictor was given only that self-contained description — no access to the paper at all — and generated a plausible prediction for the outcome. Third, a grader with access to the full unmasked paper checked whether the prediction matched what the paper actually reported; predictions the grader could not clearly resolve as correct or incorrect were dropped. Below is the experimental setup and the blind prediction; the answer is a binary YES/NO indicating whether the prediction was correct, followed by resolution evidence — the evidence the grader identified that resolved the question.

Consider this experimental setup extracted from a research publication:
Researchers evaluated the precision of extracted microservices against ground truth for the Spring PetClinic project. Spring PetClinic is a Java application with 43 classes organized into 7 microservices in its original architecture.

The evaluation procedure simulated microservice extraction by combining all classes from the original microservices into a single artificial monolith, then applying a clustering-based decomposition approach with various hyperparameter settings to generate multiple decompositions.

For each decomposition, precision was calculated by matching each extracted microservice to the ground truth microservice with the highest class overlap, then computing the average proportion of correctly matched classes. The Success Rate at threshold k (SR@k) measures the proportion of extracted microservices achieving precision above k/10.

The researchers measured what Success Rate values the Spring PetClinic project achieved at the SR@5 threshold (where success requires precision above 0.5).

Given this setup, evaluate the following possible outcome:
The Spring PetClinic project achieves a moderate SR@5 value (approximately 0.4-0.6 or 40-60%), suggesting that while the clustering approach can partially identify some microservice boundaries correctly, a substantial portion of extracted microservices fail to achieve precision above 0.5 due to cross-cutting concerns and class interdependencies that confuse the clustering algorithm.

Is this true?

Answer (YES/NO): NO